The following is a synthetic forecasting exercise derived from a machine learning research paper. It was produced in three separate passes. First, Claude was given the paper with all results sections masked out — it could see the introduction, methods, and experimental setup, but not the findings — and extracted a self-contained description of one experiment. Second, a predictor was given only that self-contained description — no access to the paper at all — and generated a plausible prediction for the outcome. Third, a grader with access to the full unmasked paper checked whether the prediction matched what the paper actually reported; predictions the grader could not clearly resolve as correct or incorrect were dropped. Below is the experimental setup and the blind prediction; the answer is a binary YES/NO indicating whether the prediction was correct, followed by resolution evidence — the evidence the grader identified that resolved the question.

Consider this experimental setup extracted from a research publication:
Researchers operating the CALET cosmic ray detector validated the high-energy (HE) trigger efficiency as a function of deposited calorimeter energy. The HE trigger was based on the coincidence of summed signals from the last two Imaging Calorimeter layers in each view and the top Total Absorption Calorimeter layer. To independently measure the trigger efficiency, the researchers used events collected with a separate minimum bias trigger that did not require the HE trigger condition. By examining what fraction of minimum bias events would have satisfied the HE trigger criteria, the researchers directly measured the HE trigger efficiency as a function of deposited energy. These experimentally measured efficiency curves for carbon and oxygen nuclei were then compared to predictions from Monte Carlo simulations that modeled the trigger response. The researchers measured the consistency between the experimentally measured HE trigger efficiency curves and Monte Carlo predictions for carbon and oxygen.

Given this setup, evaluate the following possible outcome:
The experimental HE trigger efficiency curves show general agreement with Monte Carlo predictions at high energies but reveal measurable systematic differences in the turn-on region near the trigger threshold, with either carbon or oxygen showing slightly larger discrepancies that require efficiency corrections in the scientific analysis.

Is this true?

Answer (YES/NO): NO